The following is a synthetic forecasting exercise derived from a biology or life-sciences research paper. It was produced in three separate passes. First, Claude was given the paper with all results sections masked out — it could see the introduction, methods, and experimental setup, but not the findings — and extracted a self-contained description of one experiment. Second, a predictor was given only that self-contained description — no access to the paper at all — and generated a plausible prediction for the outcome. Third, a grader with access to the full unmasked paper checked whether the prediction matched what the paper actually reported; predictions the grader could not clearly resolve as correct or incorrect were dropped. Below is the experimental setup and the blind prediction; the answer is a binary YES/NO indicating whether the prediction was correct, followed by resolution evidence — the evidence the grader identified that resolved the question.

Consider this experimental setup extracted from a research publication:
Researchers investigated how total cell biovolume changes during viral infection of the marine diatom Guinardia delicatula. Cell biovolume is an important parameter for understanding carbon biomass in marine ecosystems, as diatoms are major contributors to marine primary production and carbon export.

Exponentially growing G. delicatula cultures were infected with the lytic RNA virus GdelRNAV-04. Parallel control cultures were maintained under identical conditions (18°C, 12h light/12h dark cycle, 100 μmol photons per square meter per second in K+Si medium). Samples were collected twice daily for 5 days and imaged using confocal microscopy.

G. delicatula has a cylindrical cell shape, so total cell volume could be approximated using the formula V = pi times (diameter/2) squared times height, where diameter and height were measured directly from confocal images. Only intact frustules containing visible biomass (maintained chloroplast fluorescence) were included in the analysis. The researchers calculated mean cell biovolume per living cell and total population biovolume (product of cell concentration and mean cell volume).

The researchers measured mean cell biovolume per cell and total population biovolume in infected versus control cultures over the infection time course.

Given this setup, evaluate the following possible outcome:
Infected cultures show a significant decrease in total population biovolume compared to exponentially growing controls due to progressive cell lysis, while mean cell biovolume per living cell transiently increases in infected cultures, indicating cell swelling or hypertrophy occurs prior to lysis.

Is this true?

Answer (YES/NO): NO